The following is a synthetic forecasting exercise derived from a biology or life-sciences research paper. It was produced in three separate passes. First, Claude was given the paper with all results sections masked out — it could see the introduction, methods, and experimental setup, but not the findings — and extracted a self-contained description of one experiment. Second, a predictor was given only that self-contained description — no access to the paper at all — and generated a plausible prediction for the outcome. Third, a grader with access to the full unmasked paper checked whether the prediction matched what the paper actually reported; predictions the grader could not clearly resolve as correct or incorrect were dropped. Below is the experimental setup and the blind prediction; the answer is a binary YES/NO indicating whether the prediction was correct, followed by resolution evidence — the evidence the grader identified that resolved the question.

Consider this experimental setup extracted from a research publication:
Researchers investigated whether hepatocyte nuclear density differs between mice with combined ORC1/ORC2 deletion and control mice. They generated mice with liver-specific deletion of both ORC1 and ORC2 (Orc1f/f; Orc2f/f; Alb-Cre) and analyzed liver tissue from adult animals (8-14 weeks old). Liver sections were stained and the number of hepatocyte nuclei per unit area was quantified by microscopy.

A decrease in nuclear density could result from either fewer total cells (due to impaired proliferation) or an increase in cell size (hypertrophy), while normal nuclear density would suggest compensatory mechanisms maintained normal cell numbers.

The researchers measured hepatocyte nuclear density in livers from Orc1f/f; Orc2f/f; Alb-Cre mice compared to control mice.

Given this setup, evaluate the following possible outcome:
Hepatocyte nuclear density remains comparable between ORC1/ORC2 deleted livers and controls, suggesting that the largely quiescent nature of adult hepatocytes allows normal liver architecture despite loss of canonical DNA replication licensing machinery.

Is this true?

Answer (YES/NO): NO